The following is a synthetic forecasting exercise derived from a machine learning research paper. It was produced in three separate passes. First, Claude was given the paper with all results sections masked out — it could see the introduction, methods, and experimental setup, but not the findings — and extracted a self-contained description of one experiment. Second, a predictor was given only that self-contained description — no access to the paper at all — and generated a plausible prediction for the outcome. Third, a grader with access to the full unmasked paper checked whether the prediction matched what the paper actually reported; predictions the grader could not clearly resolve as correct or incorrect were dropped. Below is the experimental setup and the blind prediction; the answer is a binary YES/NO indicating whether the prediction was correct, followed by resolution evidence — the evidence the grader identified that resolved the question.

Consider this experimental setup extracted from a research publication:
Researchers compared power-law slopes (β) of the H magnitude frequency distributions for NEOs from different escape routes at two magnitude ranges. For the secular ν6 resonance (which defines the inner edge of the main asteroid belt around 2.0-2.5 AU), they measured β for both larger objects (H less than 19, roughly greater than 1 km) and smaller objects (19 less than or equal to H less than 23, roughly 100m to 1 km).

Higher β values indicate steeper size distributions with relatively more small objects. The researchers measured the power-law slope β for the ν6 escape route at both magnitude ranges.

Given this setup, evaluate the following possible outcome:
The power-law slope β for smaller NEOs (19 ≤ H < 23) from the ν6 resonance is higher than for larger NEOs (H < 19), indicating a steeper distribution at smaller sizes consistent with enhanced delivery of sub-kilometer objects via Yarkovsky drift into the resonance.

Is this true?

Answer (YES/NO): NO